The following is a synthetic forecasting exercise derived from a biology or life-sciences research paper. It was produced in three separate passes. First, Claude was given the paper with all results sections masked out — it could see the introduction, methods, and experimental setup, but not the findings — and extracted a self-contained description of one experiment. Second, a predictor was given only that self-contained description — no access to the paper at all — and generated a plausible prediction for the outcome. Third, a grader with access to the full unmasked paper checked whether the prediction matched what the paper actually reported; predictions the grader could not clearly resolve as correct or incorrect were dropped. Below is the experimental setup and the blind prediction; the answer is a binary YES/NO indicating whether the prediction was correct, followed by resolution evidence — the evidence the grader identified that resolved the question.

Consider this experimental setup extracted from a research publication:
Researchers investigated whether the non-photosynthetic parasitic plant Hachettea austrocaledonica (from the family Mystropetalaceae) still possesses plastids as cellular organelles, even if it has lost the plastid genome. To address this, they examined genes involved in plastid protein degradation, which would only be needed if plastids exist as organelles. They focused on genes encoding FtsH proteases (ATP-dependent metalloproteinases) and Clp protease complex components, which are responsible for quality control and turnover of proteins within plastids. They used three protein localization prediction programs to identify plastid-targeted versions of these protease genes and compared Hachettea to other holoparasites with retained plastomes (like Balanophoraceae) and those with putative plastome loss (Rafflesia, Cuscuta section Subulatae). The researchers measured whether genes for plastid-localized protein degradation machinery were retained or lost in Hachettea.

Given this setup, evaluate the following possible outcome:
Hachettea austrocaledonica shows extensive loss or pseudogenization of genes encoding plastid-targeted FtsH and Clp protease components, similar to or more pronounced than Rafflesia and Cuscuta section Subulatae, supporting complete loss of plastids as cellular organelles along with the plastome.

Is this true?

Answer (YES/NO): NO